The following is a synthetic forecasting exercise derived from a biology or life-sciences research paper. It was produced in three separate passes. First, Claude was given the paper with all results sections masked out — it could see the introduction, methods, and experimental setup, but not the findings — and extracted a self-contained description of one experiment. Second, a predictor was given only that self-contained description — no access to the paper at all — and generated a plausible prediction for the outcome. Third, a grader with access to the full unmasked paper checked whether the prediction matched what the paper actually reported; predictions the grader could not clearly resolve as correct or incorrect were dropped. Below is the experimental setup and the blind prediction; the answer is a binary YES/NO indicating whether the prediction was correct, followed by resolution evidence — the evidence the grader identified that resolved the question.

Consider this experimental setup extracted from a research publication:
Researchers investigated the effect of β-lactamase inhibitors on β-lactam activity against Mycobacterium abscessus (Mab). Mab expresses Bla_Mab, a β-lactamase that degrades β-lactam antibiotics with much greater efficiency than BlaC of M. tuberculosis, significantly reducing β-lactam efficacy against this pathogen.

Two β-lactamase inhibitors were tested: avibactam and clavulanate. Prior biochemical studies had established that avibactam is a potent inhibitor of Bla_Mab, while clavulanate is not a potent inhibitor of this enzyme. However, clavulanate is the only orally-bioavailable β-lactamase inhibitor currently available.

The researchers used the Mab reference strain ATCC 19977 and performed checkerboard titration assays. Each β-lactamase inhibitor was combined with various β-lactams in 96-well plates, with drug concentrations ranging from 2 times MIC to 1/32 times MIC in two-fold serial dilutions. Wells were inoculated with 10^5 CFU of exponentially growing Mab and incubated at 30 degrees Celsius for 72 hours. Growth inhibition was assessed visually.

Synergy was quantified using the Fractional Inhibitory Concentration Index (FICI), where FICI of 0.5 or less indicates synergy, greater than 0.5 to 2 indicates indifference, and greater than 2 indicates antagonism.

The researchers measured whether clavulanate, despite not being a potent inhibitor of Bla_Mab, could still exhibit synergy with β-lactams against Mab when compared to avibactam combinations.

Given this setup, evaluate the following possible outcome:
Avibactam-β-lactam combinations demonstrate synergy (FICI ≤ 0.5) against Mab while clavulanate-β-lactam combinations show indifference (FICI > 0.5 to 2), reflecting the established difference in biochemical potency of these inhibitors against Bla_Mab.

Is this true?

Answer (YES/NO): NO